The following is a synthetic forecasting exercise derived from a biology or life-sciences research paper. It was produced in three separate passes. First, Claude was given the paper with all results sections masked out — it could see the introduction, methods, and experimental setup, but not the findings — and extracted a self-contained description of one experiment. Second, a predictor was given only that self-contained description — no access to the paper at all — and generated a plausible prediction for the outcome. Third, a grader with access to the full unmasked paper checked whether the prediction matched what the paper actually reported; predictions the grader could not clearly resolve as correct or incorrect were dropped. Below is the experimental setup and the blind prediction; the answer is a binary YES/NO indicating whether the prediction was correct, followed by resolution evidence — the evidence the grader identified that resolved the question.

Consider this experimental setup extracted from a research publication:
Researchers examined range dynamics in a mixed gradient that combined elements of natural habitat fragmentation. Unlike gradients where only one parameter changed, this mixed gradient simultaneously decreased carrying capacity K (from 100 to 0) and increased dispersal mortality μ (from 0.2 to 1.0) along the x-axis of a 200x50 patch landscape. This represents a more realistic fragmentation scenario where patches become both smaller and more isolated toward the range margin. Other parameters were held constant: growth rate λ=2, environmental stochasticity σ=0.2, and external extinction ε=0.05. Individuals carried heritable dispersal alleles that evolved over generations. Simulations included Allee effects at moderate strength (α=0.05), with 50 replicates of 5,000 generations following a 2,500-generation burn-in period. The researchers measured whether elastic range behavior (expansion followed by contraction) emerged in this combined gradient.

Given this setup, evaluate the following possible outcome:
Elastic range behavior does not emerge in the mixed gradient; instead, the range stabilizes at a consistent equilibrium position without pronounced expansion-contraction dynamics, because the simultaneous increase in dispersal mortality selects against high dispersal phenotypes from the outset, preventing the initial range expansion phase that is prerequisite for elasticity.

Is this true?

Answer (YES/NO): NO